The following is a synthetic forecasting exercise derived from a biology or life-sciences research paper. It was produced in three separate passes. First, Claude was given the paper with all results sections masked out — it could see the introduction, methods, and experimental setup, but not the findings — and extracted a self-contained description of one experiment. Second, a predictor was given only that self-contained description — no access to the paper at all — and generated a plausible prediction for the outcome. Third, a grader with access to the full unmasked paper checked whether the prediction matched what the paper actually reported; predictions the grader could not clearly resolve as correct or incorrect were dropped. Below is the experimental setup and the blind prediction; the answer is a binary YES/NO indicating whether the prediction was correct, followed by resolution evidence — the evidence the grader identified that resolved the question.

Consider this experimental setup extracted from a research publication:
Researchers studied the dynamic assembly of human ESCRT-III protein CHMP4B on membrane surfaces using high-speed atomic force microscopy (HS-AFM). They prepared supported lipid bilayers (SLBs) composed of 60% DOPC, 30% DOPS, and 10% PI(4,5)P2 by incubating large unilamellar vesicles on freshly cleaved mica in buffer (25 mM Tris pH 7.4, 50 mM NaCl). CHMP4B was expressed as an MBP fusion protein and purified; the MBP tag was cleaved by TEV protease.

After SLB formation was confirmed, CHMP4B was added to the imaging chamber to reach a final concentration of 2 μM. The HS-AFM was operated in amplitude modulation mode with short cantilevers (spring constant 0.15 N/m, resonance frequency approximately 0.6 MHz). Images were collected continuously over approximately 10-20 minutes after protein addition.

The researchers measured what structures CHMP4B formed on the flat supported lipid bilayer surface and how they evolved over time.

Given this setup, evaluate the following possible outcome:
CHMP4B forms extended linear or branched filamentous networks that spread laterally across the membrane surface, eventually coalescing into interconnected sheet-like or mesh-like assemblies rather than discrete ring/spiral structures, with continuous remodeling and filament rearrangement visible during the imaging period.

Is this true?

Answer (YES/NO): NO